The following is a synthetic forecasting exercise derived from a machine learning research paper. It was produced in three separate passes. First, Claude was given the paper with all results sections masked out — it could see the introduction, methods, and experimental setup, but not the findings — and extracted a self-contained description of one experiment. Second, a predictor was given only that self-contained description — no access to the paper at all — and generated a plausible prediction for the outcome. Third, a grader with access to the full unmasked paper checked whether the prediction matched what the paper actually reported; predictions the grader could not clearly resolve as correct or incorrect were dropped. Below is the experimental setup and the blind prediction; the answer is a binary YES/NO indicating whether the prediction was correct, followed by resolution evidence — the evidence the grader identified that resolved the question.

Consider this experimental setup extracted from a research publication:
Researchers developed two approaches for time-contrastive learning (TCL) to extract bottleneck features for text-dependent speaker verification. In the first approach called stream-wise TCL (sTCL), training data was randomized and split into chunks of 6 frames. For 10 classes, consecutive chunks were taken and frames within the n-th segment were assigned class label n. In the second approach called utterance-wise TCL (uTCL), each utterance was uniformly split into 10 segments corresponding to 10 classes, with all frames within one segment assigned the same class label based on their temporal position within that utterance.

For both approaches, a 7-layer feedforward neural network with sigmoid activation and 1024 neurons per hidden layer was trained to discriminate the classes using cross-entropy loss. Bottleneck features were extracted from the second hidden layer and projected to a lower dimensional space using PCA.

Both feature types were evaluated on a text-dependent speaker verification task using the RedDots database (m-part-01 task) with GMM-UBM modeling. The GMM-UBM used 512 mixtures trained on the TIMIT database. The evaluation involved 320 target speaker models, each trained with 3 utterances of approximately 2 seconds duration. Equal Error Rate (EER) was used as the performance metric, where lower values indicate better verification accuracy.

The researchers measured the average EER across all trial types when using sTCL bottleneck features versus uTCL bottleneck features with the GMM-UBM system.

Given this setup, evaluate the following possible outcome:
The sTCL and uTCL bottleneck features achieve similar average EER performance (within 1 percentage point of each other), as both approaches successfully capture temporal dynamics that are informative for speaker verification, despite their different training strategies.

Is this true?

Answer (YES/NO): YES